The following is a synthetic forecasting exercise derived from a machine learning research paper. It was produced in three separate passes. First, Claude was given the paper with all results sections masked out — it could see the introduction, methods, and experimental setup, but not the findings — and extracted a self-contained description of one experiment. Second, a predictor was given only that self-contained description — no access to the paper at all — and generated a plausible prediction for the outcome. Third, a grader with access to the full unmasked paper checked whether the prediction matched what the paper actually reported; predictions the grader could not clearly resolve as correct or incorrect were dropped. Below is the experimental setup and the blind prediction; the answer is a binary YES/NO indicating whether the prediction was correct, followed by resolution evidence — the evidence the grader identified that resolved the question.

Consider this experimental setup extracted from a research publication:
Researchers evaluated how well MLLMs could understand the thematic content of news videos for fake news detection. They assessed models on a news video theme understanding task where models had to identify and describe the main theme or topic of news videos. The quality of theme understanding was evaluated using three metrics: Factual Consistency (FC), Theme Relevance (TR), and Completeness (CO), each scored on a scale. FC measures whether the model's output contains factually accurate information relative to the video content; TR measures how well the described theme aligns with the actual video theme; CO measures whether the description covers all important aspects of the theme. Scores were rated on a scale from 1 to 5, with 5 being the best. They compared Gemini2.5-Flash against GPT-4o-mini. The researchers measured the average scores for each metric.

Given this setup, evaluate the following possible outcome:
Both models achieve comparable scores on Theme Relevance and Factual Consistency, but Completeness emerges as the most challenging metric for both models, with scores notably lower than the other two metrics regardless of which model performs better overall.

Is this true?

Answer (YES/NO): NO